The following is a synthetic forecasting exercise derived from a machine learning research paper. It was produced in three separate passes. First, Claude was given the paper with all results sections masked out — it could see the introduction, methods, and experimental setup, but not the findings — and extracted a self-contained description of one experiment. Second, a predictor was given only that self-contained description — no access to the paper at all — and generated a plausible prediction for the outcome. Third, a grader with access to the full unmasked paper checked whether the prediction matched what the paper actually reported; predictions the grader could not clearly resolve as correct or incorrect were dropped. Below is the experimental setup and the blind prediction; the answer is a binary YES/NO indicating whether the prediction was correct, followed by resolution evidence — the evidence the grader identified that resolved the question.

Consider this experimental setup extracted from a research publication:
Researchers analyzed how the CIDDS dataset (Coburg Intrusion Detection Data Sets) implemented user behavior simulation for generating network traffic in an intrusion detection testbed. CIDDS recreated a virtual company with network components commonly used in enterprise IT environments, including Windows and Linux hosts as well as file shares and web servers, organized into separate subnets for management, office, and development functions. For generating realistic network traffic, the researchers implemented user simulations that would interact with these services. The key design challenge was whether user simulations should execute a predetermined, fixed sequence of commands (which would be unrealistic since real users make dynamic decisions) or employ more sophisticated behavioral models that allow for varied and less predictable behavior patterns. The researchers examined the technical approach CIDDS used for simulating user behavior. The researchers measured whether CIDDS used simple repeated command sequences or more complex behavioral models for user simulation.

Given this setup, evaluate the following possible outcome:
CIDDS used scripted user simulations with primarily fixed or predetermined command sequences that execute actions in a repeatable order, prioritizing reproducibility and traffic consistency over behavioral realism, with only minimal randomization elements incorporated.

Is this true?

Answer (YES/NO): NO